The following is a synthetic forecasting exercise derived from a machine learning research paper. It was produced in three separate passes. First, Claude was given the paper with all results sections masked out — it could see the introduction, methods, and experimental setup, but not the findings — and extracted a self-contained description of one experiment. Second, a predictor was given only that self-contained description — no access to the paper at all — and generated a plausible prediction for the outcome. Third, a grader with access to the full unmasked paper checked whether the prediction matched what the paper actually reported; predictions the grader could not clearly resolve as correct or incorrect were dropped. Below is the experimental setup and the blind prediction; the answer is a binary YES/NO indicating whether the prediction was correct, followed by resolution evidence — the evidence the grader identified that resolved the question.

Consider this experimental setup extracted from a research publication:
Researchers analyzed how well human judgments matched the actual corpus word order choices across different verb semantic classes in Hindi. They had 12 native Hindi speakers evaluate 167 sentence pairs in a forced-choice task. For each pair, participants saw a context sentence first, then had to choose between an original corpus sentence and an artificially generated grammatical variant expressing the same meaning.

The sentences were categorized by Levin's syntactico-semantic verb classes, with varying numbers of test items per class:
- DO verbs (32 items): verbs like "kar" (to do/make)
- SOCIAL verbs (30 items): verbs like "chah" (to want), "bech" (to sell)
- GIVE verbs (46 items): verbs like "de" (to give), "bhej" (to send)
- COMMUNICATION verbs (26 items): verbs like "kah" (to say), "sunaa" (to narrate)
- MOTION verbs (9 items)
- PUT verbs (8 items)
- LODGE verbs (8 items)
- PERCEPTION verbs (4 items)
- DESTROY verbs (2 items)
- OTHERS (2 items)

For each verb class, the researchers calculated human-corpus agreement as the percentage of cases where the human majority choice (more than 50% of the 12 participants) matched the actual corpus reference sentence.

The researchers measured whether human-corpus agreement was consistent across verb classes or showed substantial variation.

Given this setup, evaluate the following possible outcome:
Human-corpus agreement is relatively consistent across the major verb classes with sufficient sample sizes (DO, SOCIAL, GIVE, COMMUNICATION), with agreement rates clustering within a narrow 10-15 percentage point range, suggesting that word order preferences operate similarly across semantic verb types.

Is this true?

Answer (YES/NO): NO